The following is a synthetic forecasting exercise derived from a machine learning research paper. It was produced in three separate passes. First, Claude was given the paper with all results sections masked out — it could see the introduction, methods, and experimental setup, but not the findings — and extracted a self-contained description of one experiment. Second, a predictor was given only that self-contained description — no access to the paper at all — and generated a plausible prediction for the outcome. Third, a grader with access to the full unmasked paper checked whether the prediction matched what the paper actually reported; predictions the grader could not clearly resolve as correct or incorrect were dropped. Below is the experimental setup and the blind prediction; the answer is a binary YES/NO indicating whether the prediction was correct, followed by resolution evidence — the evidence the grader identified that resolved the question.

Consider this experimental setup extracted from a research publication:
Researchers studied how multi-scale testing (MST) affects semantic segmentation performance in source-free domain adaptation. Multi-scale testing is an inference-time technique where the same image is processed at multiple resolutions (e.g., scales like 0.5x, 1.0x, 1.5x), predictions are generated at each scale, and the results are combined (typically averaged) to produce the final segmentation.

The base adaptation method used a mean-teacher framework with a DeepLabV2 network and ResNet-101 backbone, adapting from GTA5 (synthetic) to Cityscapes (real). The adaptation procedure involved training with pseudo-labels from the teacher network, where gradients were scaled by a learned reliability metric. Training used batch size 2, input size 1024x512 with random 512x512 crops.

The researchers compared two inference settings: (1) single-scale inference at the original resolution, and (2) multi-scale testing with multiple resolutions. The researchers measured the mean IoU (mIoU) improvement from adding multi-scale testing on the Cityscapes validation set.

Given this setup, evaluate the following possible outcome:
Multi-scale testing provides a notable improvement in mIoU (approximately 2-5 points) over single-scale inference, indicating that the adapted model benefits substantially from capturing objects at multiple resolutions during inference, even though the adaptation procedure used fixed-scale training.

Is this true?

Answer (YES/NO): NO